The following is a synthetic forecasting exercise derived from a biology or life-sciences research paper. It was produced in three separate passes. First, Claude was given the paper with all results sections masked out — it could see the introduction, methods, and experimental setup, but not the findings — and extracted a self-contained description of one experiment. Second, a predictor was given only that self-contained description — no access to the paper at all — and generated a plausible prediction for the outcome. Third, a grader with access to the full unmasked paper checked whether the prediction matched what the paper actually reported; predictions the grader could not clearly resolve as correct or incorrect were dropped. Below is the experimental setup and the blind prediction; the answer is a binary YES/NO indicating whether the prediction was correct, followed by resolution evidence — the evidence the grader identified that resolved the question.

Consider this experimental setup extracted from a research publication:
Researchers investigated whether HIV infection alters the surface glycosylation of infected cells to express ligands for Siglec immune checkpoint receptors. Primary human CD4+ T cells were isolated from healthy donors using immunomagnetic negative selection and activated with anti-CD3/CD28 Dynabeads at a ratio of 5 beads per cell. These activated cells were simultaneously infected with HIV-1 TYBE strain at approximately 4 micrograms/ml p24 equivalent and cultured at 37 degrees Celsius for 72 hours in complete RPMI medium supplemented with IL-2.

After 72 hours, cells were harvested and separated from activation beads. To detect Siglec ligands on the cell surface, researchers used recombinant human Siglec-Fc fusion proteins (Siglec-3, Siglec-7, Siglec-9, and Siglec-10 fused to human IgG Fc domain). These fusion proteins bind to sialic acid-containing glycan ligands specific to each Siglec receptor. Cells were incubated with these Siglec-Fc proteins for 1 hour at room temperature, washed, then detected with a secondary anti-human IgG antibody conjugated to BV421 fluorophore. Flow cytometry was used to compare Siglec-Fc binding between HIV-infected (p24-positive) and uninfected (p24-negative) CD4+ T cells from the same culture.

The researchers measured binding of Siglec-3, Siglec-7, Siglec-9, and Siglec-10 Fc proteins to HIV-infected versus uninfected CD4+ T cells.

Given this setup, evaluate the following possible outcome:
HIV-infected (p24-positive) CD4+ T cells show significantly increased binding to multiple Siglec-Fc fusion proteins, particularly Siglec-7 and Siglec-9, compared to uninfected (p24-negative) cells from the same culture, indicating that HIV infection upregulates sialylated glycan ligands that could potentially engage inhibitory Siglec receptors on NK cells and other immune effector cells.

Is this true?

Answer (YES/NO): YES